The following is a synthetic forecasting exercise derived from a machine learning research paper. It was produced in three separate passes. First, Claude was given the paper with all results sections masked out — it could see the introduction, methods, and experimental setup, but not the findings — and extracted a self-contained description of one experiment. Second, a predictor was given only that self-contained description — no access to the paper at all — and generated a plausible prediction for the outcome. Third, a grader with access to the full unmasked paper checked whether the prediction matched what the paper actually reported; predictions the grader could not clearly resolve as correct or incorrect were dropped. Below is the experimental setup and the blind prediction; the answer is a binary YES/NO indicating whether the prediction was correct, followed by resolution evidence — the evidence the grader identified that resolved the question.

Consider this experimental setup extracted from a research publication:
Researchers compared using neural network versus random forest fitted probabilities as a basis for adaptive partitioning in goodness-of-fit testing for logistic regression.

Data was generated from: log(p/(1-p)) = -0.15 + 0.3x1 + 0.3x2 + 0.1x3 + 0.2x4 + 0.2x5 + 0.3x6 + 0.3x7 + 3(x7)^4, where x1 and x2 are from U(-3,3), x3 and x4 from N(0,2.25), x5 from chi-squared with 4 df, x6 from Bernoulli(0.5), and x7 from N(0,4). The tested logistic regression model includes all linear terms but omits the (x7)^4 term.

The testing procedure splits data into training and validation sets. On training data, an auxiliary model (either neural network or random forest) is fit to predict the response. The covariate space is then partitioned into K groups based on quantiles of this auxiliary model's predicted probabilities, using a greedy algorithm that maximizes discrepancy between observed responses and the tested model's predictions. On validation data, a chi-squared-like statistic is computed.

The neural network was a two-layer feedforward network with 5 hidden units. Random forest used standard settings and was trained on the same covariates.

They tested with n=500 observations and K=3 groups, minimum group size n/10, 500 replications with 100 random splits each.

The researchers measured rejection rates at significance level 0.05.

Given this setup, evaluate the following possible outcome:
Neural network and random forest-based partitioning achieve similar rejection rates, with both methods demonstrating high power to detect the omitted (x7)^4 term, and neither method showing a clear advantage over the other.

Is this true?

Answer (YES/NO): NO